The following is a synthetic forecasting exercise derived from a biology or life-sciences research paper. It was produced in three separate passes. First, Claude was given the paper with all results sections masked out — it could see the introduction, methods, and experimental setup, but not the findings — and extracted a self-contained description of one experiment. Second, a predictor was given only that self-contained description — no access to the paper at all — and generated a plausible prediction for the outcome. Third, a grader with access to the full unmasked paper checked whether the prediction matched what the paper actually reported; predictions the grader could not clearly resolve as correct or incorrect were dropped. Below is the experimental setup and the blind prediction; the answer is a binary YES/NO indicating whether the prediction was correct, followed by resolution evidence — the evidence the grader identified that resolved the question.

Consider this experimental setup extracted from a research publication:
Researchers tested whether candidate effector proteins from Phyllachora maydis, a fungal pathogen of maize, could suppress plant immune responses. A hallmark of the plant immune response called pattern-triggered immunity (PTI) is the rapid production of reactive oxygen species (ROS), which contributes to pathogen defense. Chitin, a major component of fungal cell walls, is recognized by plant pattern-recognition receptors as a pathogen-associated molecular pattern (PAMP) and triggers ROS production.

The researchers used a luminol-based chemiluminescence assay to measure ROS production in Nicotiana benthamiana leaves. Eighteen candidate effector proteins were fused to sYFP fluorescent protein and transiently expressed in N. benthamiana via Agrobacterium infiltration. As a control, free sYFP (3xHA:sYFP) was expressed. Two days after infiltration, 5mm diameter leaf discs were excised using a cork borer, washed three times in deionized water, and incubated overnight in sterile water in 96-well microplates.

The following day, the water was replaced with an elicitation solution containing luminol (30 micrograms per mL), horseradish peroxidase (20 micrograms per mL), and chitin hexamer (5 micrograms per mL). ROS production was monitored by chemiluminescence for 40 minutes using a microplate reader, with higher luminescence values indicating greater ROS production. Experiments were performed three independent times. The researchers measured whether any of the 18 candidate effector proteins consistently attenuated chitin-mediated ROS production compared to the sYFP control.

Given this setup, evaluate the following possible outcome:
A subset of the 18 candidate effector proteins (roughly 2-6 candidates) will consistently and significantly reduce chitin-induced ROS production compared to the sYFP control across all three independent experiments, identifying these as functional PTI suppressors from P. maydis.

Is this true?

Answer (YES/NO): YES